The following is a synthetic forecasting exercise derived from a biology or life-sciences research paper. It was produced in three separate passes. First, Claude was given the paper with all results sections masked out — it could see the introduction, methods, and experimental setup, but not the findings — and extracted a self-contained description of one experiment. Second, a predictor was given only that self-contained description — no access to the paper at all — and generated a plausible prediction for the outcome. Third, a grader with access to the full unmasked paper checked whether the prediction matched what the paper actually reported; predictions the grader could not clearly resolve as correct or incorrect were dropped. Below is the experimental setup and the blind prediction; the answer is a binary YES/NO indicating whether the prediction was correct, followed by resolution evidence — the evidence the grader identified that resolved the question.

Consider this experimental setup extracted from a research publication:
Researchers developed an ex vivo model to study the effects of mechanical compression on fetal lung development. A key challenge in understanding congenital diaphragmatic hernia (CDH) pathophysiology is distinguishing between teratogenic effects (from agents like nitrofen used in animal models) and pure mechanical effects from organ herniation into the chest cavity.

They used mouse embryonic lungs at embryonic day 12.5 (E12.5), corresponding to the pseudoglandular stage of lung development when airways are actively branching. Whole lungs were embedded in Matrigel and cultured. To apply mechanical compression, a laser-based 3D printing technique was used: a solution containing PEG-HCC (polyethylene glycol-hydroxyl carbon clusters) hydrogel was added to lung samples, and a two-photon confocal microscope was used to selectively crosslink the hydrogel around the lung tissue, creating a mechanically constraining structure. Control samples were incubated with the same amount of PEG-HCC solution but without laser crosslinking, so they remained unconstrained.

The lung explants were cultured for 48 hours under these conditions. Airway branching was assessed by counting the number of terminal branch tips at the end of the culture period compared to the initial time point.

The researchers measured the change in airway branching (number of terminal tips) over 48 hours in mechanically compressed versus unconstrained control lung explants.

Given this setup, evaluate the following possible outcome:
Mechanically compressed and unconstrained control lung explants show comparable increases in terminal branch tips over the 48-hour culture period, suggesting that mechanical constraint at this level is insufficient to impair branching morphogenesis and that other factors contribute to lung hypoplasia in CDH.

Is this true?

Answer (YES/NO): NO